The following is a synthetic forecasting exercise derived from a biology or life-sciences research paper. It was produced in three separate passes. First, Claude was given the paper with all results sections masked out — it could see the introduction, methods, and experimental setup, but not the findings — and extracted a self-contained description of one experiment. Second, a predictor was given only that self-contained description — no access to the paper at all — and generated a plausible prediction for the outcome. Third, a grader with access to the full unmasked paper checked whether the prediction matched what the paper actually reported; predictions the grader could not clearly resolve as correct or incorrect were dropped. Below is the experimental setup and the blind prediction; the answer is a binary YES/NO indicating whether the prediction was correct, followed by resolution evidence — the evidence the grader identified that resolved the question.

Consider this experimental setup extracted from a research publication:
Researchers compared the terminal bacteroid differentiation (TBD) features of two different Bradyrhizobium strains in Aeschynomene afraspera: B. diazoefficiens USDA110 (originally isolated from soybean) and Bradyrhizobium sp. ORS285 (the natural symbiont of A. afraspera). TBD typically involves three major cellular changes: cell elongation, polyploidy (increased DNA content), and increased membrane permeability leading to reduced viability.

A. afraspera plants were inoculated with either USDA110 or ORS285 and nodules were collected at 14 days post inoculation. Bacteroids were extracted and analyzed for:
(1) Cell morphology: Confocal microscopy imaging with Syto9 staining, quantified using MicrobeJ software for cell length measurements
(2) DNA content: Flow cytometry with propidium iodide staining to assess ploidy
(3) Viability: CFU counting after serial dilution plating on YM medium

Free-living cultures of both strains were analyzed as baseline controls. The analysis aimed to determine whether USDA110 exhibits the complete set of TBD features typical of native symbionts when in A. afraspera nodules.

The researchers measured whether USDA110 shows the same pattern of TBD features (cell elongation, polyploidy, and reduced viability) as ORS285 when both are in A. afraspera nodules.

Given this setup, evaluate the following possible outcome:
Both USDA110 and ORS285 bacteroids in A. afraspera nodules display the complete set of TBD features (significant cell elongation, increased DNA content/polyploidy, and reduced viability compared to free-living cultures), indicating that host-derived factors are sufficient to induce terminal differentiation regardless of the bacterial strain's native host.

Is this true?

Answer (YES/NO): NO